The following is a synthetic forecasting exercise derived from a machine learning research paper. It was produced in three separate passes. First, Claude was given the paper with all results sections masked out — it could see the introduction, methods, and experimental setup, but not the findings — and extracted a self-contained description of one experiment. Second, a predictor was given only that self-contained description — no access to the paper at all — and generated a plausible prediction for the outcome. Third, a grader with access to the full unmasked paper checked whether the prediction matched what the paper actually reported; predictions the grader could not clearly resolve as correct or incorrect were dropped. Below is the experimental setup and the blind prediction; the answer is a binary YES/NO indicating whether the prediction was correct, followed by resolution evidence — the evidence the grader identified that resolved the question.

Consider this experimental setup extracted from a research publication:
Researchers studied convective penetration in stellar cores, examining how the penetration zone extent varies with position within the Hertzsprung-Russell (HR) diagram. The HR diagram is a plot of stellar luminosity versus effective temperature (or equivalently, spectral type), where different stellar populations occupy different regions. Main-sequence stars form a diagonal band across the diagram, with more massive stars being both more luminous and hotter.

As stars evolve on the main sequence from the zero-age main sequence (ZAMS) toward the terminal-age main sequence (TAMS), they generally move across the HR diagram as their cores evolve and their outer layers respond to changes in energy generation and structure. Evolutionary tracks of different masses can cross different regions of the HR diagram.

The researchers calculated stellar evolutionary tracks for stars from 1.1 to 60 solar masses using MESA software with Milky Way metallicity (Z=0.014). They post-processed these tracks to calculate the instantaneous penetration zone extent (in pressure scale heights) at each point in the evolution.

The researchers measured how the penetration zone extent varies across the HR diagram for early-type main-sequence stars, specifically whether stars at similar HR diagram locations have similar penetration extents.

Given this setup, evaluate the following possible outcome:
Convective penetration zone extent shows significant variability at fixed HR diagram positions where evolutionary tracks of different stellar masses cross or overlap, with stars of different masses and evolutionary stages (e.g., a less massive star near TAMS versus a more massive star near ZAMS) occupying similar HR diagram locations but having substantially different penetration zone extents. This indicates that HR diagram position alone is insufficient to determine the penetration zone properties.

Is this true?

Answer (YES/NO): YES